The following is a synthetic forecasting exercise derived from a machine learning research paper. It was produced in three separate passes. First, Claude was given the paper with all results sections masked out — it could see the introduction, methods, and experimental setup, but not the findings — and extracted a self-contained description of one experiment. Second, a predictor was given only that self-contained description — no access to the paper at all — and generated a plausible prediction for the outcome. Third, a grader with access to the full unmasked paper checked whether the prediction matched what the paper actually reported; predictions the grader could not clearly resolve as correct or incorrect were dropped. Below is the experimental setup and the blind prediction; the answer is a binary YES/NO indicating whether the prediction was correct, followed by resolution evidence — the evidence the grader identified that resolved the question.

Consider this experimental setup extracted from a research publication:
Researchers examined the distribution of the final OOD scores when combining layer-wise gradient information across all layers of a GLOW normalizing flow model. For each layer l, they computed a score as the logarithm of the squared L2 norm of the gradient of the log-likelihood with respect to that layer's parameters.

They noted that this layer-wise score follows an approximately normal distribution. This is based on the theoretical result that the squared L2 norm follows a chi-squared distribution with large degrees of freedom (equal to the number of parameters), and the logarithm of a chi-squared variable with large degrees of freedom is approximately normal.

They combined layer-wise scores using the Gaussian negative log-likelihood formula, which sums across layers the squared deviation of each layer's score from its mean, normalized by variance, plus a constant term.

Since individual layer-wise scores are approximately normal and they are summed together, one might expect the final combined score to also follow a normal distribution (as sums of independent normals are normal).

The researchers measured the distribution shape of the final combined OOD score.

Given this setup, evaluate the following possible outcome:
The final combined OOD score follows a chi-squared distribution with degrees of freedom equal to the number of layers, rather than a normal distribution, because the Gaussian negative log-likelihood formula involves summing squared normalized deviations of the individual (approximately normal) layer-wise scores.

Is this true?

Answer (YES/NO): NO